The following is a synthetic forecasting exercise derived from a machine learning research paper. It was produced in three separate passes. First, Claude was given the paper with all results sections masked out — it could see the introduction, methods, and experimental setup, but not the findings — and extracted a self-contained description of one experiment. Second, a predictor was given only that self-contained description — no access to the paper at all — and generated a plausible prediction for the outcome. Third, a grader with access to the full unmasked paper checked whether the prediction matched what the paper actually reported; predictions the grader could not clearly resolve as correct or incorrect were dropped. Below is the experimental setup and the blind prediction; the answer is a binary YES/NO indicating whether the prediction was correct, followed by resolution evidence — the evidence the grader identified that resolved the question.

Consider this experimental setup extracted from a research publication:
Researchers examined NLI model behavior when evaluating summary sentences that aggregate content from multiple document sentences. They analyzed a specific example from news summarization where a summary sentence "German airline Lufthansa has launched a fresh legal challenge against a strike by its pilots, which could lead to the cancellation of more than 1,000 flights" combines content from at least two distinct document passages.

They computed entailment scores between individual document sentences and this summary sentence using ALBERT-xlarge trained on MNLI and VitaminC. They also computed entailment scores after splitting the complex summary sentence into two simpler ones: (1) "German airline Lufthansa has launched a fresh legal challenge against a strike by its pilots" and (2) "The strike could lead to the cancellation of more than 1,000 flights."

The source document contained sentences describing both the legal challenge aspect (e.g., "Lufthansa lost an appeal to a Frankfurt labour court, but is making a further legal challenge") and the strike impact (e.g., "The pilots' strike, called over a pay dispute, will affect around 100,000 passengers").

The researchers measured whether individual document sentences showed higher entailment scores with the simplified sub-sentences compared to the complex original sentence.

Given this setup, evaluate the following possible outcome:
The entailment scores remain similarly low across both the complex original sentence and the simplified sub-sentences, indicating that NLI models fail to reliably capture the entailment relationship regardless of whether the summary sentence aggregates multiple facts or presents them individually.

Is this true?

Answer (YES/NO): NO